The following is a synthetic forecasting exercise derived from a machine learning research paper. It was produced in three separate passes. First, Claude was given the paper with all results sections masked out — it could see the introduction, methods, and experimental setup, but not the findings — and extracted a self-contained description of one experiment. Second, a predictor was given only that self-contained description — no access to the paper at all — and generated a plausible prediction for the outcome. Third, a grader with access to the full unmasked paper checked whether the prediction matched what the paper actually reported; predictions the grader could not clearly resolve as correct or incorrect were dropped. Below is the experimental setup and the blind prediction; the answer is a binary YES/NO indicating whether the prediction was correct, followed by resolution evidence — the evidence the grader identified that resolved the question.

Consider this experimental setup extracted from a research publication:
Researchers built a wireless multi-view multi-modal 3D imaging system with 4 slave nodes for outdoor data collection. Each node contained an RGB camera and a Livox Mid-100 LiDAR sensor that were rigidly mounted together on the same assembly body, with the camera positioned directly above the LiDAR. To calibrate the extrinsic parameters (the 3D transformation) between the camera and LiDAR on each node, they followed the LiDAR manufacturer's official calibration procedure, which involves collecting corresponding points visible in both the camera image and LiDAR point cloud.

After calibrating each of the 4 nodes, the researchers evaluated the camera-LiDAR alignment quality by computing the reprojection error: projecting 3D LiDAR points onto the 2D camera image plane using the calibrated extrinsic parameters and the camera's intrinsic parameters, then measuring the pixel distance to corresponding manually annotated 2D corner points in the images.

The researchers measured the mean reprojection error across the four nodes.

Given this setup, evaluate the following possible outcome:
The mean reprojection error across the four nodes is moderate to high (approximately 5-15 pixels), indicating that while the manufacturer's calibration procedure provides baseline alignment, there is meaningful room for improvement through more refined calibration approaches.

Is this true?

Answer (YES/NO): NO